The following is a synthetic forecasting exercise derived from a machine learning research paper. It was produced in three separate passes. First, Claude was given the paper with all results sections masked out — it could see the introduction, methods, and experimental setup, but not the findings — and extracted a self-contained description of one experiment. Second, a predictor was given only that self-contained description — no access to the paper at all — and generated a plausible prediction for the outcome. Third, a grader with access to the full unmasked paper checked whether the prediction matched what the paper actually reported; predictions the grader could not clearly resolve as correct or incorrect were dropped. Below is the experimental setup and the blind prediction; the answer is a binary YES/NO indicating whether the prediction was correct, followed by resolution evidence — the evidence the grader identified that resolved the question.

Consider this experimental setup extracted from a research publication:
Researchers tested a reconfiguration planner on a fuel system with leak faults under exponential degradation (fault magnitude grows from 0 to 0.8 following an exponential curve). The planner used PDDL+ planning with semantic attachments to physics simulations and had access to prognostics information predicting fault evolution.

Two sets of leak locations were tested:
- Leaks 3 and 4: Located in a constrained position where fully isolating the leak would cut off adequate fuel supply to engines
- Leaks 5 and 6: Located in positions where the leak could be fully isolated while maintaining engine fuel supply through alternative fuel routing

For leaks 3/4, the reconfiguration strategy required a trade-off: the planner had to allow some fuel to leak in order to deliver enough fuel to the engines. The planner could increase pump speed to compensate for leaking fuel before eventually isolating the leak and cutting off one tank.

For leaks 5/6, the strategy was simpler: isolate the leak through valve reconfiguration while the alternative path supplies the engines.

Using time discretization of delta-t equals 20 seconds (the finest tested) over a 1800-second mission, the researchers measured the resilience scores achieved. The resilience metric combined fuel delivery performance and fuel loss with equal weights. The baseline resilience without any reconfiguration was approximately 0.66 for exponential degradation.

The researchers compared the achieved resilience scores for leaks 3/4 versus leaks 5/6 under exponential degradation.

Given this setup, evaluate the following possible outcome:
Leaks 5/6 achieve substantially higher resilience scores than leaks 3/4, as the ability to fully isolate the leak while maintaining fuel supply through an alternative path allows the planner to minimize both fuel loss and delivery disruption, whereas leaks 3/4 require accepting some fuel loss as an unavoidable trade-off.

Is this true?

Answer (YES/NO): YES